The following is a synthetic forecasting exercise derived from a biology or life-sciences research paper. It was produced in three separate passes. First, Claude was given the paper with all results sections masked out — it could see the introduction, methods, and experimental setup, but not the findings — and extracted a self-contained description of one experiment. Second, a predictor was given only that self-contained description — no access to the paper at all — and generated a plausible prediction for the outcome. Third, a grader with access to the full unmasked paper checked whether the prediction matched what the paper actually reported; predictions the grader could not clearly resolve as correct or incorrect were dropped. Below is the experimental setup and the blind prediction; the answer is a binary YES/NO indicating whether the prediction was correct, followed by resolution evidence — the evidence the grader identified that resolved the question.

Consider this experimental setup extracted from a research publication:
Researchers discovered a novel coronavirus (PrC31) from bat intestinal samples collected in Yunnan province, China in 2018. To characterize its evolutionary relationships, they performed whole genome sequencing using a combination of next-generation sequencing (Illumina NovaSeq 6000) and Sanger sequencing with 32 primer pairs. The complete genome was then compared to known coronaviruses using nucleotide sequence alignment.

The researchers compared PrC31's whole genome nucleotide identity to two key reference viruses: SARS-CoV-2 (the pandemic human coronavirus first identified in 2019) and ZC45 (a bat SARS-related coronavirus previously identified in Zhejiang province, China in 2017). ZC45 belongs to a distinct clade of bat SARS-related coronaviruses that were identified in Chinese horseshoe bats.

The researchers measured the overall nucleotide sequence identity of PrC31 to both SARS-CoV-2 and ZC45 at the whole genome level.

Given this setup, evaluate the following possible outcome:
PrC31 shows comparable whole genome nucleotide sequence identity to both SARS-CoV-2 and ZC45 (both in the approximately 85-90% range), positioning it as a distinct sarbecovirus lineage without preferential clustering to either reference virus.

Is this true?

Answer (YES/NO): NO